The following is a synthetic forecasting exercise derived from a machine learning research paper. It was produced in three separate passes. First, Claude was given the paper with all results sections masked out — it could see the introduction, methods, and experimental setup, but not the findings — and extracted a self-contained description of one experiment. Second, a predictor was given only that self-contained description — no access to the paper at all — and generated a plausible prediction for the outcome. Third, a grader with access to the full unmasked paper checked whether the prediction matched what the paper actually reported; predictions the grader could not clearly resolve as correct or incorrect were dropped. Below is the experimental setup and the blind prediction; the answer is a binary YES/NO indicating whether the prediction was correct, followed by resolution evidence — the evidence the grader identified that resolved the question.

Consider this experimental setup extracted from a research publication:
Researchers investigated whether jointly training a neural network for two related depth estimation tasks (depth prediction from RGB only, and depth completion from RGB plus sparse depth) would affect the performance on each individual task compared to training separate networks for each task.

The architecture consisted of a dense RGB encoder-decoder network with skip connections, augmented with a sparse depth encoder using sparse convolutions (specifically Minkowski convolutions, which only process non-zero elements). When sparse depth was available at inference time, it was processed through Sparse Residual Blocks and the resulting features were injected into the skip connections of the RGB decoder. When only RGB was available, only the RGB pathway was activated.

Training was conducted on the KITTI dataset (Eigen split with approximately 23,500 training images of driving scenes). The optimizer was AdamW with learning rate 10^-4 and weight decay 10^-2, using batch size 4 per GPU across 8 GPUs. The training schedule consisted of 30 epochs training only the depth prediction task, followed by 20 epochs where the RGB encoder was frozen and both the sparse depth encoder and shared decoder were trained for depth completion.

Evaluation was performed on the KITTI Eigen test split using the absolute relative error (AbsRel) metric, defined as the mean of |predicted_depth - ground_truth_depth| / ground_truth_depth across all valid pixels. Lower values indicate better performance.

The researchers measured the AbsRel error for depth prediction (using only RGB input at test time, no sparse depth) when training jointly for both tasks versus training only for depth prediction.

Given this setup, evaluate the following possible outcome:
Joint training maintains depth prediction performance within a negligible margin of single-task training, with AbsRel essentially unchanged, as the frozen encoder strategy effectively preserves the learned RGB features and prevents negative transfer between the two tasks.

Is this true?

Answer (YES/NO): NO